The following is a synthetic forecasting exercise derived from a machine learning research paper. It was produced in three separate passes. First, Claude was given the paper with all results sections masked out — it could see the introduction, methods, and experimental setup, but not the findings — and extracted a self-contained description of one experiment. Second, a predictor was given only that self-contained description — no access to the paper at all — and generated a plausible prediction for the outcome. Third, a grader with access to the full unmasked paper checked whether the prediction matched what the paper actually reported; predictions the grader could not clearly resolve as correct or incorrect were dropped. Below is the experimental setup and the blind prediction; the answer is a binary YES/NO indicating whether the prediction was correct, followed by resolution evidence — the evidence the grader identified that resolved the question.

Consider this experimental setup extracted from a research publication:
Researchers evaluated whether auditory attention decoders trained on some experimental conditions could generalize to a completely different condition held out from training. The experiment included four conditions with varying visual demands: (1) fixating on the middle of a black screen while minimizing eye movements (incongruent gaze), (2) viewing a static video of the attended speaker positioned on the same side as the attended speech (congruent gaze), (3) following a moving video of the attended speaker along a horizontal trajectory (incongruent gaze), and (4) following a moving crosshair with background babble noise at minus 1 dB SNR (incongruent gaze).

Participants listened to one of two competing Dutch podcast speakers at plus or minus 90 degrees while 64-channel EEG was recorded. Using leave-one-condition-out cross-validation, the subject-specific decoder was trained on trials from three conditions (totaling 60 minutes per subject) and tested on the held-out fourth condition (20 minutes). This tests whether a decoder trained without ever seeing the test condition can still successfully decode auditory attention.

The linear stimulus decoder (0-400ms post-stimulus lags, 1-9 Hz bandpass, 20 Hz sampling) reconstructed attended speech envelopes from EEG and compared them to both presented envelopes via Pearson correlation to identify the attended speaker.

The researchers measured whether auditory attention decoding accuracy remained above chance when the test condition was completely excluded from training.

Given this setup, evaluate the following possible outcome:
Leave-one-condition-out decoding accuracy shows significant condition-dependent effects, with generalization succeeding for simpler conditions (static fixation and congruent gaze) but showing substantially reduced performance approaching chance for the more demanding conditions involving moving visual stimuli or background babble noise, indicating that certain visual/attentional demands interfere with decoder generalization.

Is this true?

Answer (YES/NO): NO